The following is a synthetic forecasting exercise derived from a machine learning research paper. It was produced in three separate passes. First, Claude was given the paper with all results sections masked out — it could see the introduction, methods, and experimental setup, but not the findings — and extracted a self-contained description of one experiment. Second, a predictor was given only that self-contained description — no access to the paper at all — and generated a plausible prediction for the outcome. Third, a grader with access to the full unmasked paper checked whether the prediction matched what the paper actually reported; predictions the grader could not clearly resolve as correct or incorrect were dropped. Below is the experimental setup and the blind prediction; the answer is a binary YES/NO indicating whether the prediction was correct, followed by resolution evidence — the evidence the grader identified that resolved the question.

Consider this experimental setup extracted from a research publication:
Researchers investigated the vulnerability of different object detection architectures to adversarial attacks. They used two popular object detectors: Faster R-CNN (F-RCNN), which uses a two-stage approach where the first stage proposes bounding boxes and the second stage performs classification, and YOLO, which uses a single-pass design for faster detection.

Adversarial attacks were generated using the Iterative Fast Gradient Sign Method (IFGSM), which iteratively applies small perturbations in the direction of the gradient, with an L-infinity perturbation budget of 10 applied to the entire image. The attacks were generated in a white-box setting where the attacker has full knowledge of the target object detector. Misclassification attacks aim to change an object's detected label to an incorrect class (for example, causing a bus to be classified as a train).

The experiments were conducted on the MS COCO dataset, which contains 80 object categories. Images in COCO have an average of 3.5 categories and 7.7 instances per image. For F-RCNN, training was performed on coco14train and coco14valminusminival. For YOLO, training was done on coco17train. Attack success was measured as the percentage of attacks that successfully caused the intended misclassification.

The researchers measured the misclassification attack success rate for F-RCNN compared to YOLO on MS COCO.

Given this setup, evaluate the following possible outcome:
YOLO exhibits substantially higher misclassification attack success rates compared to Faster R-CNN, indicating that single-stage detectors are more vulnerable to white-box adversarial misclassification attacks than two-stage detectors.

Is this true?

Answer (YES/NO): NO